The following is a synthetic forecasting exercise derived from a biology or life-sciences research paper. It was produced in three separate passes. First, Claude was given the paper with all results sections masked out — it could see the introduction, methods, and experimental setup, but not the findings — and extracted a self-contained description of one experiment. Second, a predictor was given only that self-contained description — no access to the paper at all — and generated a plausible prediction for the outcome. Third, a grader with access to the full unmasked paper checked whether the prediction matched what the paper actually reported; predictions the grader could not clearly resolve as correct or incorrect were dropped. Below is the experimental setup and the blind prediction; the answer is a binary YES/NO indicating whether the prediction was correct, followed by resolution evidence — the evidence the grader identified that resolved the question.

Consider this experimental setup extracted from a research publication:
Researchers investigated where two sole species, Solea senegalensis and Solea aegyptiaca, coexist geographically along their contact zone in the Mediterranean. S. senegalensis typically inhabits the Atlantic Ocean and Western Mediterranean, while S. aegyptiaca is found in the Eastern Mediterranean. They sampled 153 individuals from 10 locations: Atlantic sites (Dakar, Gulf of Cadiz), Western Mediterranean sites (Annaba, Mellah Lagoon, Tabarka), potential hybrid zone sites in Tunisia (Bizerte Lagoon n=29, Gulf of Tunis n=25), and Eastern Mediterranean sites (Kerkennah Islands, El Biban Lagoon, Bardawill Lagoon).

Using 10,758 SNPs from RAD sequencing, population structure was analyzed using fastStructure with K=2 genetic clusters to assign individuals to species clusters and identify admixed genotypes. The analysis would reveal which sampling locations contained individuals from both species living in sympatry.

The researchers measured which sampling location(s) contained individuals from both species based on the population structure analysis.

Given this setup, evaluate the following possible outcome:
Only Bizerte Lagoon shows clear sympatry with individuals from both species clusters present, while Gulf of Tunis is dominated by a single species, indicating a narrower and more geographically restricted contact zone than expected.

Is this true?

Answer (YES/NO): YES